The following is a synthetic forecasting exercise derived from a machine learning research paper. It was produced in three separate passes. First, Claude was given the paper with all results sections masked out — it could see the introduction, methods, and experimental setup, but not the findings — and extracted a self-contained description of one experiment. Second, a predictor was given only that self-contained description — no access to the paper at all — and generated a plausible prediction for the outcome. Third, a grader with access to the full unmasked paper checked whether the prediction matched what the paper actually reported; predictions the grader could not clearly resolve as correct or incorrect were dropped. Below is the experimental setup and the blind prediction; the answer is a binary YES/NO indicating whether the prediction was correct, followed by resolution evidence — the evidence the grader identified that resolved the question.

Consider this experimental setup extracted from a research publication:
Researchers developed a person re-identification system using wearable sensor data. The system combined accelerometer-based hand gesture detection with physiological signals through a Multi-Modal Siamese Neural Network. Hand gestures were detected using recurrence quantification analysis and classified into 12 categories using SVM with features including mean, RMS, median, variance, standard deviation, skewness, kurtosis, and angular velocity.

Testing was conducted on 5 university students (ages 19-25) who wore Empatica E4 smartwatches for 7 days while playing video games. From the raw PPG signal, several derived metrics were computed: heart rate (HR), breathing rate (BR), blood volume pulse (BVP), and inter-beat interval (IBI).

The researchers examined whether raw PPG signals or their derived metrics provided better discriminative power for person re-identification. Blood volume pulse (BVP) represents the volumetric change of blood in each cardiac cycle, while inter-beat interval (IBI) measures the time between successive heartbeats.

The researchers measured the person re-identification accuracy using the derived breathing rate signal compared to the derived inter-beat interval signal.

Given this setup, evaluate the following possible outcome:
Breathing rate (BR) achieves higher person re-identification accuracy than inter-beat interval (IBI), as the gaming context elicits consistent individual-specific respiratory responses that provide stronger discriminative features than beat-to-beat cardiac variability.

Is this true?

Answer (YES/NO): YES